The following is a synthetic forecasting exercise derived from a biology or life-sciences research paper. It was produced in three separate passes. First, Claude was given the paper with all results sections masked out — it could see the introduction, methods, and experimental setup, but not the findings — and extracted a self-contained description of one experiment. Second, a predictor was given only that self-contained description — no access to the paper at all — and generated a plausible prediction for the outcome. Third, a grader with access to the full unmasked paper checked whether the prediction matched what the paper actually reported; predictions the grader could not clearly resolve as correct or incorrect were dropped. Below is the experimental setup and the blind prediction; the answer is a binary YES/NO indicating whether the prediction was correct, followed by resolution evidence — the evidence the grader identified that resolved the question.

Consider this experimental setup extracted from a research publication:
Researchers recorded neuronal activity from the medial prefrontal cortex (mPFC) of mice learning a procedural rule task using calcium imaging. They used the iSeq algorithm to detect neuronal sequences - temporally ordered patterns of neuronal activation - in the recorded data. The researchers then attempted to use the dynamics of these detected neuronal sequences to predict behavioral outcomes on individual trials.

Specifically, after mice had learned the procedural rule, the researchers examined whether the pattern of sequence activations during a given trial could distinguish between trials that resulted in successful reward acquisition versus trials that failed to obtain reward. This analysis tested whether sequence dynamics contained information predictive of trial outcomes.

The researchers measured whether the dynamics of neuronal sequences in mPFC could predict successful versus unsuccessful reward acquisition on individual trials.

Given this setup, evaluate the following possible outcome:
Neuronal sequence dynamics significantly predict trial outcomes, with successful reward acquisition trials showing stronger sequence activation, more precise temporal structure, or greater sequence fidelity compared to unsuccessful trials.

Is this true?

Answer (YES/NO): NO